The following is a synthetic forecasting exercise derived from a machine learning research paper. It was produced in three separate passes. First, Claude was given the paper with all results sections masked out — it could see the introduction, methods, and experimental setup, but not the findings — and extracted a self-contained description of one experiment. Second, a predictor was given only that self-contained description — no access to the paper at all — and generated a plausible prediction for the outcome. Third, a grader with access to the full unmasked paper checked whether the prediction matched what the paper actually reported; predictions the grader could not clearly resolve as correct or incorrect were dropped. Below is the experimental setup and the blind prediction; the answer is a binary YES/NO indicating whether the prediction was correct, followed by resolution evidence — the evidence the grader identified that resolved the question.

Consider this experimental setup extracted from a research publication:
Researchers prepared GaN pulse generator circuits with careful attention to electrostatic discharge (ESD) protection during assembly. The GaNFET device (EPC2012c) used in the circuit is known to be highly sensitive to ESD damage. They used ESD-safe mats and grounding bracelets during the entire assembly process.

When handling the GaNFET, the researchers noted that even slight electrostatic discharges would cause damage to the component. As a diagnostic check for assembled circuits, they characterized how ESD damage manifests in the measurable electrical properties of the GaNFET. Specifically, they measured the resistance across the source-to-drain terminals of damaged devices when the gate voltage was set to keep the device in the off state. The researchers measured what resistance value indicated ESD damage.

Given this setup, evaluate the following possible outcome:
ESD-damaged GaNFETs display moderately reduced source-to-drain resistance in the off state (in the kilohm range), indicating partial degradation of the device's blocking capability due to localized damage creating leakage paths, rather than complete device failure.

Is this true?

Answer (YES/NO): NO